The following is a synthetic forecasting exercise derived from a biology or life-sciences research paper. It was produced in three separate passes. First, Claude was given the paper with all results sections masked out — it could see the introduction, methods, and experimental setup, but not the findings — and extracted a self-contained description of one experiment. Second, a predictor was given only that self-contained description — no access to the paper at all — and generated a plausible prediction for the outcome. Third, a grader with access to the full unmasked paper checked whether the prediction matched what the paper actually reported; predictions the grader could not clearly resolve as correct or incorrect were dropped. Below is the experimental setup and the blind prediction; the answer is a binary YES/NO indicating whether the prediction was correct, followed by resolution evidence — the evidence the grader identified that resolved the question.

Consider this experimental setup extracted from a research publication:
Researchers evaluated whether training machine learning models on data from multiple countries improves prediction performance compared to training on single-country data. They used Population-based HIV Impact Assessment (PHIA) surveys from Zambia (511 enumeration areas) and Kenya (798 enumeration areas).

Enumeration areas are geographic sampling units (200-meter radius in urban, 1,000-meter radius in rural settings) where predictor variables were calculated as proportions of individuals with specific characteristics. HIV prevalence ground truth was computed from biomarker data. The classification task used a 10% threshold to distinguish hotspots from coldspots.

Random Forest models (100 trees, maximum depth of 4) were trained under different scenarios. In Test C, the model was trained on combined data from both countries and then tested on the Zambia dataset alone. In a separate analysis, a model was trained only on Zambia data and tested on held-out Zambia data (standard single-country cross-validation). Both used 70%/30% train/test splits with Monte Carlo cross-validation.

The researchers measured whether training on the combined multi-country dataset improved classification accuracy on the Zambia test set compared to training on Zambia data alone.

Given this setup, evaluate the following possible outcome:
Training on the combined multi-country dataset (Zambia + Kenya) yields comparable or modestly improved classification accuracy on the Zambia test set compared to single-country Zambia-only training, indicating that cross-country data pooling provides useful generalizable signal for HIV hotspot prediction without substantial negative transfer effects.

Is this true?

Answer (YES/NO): NO